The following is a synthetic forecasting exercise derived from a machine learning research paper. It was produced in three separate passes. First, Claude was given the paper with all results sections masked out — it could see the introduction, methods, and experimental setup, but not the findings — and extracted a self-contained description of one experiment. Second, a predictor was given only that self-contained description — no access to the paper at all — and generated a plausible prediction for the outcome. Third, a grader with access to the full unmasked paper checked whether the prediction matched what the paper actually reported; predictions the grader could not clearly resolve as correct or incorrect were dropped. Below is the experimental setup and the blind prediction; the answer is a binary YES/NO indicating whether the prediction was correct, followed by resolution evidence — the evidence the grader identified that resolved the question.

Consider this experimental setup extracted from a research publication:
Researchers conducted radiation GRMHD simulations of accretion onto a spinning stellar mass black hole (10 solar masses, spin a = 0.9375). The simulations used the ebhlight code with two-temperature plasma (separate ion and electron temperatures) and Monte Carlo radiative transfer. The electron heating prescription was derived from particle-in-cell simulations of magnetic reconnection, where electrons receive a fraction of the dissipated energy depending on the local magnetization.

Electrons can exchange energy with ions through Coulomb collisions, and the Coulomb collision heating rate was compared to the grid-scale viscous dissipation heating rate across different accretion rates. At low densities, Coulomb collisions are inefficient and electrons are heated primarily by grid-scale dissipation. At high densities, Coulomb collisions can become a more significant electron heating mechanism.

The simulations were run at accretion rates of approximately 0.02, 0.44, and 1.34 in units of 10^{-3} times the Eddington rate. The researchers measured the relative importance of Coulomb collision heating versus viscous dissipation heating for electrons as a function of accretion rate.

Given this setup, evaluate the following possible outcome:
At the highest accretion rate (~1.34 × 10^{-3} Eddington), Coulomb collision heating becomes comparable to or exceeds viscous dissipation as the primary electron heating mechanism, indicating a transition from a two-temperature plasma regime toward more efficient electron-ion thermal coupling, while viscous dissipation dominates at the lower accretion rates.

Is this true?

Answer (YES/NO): YES